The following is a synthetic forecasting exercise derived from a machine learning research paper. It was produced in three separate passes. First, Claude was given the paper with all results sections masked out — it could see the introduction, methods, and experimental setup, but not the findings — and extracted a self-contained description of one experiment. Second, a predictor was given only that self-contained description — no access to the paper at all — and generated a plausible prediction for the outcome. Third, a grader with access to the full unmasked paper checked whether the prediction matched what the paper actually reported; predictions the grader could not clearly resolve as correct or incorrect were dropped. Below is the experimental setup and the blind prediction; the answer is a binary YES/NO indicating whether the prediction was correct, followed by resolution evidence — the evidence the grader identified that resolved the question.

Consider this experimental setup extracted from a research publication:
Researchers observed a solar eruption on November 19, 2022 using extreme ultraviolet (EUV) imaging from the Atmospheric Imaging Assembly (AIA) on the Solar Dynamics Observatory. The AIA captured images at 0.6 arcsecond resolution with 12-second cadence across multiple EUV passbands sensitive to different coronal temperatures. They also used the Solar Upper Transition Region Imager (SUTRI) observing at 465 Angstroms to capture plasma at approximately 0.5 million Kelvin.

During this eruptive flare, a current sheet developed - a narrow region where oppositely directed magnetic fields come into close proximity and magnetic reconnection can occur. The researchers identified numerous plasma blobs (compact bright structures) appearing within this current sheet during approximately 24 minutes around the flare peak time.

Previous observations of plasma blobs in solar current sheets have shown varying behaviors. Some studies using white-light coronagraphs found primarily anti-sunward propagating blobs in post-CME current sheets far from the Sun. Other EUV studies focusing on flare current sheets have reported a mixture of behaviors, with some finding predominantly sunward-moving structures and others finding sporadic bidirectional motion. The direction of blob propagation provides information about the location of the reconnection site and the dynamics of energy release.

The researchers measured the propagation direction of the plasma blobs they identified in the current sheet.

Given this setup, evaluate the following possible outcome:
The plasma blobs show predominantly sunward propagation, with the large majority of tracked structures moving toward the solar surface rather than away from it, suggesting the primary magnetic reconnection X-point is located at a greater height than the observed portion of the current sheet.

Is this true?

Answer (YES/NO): NO